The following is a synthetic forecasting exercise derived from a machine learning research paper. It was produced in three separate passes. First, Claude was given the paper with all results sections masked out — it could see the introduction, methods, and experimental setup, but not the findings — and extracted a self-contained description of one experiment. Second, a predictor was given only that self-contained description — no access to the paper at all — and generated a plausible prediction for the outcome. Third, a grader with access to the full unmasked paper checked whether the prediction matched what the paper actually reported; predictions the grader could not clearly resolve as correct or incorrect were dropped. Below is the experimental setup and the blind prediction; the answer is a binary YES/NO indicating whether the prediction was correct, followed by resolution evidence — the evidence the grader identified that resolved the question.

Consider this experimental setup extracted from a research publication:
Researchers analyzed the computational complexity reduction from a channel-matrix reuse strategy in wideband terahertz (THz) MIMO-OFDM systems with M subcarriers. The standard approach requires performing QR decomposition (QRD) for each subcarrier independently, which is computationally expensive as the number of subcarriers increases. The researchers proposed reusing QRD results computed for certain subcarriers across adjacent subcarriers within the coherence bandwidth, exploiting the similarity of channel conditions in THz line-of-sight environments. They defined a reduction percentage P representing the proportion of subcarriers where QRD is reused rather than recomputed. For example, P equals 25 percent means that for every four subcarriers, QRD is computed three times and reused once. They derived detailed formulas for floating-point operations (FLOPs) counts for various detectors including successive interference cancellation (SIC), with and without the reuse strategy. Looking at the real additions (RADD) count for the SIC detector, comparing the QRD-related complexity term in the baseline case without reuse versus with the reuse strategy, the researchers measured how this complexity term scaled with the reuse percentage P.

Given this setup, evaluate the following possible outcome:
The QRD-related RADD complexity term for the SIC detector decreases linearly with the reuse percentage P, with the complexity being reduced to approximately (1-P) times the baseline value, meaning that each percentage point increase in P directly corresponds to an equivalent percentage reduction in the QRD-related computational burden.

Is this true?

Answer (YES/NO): YES